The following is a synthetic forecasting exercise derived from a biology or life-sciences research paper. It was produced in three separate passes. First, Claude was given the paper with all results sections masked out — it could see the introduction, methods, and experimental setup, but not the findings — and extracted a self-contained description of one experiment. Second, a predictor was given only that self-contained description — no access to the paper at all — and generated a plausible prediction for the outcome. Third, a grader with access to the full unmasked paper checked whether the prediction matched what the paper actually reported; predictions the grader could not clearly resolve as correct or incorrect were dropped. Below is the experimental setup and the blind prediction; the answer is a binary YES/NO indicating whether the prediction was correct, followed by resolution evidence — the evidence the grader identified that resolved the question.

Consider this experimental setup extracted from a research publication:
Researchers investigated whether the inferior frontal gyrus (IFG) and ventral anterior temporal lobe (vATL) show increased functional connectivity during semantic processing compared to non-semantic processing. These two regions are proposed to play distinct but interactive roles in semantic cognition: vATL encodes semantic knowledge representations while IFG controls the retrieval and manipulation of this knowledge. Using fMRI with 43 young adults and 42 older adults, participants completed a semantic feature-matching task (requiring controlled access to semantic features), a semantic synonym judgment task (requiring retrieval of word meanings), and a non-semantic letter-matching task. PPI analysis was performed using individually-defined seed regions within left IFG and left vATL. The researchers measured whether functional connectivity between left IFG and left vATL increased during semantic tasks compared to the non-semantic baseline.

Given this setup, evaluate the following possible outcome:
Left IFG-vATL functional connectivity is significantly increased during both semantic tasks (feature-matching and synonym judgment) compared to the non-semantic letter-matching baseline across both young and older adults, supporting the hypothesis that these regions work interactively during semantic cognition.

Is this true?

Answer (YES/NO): YES